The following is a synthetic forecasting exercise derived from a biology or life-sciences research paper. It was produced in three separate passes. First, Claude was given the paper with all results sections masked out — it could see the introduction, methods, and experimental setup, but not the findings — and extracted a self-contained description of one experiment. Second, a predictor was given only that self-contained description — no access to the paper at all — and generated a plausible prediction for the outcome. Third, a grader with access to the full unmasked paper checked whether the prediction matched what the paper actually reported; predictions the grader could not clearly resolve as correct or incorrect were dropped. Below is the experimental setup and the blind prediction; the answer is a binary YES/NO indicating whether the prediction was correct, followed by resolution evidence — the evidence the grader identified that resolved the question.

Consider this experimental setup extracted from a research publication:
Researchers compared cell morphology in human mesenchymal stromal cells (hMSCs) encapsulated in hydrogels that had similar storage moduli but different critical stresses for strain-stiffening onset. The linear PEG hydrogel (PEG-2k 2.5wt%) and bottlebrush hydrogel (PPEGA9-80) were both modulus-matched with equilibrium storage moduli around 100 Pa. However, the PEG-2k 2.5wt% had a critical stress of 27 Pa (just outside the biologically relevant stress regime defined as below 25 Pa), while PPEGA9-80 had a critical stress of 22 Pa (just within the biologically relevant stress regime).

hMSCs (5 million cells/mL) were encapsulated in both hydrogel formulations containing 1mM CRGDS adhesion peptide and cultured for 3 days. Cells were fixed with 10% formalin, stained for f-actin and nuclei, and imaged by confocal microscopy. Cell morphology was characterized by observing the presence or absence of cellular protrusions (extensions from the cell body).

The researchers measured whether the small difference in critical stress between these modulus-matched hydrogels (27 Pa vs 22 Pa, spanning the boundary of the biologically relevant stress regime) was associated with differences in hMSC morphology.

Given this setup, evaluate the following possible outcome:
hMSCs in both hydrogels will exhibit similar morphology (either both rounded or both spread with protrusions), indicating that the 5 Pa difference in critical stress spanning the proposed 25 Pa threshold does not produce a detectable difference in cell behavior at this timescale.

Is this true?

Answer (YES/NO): NO